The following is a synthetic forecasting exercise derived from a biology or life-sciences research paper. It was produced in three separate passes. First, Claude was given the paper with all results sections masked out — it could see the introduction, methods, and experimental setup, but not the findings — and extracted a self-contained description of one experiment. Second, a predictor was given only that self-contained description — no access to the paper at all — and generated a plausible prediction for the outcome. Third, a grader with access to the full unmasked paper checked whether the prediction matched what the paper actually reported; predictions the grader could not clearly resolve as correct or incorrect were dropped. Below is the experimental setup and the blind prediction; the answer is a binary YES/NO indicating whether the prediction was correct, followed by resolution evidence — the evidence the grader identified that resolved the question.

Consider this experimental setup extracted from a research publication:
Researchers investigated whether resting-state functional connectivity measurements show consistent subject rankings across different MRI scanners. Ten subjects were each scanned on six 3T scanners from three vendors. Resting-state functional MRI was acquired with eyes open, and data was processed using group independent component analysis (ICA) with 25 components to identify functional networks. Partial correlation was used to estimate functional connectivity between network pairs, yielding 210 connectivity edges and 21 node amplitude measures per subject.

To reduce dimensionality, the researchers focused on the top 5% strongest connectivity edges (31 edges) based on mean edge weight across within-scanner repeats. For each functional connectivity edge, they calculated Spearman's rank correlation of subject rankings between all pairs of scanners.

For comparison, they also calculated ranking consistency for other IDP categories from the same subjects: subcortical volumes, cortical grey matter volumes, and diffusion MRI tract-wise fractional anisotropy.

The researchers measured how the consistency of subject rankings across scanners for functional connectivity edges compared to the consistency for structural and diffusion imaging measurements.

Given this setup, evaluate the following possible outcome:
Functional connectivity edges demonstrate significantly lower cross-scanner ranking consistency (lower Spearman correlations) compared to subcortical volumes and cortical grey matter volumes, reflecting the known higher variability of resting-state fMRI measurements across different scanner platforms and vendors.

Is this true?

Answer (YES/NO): YES